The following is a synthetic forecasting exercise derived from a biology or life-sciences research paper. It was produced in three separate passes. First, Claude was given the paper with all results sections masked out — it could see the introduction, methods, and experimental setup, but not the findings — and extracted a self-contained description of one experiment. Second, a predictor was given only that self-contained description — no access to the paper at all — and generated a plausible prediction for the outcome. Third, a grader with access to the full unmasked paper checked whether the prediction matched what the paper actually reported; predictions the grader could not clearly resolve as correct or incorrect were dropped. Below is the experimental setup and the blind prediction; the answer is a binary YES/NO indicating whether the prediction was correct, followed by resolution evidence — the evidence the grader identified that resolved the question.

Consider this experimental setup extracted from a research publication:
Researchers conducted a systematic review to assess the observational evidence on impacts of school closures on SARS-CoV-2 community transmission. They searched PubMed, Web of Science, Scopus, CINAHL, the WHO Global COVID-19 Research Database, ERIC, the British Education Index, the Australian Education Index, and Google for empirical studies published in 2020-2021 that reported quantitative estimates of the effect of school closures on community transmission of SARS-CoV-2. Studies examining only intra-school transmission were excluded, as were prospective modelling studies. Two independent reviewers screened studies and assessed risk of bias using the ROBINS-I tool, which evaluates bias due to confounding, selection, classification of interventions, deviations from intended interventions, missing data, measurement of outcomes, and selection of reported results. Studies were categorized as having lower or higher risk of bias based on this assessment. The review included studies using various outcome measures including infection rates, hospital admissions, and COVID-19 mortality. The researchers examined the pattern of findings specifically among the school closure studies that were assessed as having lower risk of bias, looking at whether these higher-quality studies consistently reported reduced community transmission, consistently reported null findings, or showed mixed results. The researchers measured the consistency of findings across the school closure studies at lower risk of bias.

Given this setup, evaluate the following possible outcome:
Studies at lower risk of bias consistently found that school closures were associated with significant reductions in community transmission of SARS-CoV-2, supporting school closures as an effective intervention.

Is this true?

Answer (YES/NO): NO